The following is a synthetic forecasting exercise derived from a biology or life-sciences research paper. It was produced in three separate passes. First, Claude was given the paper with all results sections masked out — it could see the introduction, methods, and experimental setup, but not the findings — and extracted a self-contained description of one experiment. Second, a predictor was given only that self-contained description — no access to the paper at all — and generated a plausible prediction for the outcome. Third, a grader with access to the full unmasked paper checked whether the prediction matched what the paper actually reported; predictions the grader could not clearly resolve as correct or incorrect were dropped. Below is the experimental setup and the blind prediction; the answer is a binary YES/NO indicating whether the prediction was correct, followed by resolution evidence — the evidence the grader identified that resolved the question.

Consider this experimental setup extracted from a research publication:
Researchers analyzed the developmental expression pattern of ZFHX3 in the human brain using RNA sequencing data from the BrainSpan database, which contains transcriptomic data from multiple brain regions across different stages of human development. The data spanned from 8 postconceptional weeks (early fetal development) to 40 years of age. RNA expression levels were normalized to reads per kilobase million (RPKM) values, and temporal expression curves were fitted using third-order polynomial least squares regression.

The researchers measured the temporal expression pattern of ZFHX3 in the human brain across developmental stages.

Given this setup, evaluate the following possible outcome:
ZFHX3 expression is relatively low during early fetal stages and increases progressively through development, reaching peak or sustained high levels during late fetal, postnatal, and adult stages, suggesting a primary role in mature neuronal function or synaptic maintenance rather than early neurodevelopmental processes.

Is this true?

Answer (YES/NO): NO